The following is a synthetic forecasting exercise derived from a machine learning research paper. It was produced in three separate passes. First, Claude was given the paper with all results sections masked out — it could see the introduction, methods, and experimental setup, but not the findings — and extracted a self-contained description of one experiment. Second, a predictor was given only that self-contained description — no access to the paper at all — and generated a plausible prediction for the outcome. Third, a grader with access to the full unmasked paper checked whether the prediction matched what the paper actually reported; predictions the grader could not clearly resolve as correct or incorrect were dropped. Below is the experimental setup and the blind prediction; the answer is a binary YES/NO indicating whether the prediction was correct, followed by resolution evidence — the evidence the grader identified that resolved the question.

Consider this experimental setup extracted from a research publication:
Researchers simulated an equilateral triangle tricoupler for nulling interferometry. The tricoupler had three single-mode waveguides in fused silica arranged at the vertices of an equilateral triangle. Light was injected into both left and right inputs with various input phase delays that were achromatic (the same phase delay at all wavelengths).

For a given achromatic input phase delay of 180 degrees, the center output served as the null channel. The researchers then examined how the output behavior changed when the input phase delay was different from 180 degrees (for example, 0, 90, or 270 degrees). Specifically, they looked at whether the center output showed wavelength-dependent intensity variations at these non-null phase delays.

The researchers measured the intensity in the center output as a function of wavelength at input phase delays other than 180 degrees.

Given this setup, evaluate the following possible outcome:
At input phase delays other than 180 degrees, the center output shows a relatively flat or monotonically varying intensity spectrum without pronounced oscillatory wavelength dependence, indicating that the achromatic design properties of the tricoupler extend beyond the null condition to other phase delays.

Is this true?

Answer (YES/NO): NO